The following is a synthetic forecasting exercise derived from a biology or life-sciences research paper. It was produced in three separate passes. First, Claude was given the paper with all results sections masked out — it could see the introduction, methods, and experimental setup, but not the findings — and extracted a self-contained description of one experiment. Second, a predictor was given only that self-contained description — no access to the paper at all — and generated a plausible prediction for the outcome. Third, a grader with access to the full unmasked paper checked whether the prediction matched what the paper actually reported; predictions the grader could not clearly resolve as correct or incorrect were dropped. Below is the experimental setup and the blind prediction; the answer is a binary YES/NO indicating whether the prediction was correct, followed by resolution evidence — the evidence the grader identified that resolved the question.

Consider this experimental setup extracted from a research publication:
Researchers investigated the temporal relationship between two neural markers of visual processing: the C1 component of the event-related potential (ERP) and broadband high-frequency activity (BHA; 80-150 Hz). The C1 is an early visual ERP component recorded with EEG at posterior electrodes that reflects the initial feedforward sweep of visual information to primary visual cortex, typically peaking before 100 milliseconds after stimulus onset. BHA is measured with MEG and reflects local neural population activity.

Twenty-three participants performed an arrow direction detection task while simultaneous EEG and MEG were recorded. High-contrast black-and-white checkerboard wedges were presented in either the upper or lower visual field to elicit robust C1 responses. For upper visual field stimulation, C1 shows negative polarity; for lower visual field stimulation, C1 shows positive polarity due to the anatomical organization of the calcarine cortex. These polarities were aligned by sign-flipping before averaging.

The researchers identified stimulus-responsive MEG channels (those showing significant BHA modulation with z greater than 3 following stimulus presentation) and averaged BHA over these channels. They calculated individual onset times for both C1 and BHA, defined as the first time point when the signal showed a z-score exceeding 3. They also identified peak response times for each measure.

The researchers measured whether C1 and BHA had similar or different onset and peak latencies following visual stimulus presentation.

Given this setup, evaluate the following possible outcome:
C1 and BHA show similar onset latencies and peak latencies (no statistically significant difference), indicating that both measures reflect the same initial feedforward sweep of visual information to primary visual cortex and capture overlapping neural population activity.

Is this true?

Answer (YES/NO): NO